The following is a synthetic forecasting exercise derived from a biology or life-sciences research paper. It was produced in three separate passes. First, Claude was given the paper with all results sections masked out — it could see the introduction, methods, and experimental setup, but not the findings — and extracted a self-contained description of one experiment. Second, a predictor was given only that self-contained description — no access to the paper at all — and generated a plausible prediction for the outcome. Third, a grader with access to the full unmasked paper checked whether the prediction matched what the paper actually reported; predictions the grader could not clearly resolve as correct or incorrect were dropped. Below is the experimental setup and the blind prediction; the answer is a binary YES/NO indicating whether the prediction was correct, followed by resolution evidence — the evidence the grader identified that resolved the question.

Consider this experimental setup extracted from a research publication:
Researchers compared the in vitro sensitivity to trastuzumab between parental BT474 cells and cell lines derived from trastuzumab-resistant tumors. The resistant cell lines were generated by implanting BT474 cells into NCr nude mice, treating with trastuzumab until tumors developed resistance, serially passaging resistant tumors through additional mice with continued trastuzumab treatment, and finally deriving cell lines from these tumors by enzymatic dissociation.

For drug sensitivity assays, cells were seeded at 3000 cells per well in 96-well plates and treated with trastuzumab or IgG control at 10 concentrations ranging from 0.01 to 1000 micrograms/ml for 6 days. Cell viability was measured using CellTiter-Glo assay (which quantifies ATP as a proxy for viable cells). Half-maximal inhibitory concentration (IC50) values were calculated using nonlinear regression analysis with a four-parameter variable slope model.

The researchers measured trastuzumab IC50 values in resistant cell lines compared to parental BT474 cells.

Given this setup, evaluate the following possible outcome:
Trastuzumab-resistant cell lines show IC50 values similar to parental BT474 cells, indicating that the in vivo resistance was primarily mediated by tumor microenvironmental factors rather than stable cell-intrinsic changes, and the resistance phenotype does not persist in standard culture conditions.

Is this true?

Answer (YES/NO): NO